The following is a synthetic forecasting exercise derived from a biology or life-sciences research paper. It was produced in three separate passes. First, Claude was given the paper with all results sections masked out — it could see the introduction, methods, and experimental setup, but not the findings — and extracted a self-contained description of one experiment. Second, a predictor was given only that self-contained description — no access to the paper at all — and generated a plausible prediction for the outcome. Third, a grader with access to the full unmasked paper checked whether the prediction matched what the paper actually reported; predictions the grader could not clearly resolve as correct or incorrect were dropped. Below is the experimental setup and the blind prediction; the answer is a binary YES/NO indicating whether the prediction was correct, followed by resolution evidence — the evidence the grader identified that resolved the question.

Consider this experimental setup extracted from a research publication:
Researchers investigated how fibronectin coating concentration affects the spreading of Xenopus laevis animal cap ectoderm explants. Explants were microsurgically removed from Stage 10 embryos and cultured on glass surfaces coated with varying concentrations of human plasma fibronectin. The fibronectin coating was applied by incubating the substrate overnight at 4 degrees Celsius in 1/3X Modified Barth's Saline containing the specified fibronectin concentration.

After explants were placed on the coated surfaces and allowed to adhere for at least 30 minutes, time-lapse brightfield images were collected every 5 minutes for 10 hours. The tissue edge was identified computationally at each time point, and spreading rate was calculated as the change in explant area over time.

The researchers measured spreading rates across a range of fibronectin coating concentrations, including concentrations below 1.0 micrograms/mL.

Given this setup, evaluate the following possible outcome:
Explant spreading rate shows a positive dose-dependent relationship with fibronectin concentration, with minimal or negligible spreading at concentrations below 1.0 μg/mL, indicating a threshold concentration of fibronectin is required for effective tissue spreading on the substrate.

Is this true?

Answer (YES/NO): NO